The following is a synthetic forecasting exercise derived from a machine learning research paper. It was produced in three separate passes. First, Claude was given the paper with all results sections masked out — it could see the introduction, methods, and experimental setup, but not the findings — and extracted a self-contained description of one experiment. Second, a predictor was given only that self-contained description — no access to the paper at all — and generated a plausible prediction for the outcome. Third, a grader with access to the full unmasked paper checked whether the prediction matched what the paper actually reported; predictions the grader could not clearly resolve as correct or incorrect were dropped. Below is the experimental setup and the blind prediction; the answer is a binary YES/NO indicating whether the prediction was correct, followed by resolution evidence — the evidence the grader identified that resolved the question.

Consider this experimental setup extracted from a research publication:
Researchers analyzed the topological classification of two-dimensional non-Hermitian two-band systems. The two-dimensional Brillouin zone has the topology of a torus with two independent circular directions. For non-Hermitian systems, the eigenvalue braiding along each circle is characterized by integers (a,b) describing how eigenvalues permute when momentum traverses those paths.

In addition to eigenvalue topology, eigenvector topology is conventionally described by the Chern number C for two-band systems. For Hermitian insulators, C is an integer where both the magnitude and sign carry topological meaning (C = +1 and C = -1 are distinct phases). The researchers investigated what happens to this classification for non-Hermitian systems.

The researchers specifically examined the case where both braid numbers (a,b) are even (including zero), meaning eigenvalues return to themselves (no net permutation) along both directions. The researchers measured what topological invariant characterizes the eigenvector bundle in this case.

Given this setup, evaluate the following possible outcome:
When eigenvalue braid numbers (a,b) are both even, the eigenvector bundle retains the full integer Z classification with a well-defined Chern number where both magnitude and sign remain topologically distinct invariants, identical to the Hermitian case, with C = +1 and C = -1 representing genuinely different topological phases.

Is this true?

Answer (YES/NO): NO